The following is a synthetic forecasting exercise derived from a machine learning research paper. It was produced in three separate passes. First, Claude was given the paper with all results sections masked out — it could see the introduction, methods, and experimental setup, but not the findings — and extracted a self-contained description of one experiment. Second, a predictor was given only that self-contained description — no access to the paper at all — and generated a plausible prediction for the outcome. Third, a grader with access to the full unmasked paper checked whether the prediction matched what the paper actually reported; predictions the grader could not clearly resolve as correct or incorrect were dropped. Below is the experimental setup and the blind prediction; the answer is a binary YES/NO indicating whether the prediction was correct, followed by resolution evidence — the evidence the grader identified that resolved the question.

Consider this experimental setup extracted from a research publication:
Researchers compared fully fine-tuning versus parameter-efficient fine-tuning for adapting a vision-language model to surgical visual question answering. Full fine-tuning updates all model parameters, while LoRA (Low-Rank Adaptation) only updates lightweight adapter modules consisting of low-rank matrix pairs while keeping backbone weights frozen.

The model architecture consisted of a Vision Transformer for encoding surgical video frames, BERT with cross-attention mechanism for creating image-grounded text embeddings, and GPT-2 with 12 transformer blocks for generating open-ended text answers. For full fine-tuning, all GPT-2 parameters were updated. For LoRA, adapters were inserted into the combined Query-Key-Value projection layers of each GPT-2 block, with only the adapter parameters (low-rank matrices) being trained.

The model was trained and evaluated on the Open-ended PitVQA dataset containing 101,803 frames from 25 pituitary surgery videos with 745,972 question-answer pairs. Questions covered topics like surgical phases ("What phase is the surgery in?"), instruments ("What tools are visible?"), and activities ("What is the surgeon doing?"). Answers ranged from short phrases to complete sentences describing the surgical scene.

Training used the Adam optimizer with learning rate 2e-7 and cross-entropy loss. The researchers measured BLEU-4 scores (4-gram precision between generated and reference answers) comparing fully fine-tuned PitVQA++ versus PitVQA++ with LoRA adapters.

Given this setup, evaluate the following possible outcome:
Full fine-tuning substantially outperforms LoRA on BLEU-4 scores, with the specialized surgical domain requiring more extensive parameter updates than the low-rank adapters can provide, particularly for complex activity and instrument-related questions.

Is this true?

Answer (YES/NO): NO